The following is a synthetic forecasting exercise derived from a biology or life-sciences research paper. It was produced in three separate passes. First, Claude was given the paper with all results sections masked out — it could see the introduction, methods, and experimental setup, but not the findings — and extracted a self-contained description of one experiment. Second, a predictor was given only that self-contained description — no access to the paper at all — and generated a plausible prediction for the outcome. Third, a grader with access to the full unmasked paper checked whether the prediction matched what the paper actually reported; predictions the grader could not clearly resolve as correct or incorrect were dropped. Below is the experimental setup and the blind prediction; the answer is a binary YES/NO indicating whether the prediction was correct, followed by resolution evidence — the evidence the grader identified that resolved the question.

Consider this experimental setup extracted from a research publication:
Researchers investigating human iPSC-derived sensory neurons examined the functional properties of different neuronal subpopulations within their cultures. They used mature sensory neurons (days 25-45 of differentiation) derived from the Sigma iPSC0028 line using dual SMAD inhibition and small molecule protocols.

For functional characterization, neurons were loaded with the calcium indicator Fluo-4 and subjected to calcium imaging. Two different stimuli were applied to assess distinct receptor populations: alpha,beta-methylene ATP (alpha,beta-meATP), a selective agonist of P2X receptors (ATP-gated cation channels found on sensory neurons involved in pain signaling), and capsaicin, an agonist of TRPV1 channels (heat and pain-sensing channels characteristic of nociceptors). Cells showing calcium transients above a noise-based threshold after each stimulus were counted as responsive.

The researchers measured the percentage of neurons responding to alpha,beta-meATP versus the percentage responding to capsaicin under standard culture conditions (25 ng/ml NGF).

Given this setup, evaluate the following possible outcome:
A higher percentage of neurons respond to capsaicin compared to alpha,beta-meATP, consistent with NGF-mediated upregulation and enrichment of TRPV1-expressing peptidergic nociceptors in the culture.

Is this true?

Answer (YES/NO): NO